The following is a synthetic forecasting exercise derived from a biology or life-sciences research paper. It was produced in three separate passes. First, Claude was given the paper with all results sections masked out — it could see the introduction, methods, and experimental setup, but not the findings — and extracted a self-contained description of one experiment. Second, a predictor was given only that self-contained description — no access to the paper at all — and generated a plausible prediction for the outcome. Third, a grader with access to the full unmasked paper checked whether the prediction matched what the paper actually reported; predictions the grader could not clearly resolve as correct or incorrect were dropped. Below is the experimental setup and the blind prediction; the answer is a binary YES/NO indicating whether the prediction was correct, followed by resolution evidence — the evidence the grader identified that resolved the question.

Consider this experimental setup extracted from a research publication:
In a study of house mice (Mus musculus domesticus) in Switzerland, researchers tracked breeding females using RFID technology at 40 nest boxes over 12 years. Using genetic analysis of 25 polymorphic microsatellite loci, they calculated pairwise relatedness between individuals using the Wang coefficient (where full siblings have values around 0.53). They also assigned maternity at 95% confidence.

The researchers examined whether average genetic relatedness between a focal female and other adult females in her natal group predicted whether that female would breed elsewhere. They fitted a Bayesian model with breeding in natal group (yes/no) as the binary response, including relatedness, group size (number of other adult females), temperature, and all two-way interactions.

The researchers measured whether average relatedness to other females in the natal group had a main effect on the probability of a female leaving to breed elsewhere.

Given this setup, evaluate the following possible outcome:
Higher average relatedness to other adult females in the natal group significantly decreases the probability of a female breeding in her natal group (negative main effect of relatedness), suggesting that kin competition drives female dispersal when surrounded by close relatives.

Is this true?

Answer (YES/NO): NO